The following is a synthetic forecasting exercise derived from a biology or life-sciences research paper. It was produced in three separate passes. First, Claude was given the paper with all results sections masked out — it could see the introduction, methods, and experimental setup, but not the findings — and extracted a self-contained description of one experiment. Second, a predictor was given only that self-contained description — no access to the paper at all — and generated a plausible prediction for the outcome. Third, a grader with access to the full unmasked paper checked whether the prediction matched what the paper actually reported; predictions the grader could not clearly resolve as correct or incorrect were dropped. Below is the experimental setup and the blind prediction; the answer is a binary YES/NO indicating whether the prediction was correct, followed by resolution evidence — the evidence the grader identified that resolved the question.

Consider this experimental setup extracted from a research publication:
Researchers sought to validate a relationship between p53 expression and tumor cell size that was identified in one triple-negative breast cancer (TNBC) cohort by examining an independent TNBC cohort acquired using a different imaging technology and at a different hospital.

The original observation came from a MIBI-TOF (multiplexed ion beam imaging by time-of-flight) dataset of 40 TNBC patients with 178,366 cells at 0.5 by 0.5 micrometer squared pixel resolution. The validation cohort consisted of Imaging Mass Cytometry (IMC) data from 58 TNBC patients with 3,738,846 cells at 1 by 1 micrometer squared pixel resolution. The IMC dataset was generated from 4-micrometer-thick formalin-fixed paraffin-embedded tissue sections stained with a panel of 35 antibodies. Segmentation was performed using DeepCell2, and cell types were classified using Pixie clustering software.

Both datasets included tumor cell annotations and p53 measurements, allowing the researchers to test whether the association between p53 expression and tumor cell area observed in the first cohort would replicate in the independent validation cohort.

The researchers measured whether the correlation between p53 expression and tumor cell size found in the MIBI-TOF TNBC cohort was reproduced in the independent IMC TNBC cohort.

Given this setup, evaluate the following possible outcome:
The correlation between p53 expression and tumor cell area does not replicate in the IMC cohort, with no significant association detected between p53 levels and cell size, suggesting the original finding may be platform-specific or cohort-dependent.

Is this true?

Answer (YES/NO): NO